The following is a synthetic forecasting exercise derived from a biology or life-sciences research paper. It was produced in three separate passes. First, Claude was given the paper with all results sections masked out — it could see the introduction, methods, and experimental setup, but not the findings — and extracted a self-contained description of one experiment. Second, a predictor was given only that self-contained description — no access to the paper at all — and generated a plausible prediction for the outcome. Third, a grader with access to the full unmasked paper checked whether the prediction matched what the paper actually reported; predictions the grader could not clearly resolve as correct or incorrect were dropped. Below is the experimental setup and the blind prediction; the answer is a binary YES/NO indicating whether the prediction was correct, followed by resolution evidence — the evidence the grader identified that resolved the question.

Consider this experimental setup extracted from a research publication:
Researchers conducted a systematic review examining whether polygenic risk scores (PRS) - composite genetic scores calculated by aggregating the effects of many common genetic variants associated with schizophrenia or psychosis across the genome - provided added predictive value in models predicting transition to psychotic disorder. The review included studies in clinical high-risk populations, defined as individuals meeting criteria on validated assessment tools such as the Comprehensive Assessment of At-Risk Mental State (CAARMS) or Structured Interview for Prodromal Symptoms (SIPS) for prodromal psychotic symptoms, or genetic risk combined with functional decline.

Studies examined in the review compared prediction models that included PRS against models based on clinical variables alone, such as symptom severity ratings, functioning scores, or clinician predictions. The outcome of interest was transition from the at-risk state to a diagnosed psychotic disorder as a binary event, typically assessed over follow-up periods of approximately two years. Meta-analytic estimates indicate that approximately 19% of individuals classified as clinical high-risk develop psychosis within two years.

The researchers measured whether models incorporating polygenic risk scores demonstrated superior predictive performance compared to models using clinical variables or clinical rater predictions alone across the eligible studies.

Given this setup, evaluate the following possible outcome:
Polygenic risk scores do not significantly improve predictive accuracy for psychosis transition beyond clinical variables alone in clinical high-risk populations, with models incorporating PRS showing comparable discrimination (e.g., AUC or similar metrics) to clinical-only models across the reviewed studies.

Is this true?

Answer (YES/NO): YES